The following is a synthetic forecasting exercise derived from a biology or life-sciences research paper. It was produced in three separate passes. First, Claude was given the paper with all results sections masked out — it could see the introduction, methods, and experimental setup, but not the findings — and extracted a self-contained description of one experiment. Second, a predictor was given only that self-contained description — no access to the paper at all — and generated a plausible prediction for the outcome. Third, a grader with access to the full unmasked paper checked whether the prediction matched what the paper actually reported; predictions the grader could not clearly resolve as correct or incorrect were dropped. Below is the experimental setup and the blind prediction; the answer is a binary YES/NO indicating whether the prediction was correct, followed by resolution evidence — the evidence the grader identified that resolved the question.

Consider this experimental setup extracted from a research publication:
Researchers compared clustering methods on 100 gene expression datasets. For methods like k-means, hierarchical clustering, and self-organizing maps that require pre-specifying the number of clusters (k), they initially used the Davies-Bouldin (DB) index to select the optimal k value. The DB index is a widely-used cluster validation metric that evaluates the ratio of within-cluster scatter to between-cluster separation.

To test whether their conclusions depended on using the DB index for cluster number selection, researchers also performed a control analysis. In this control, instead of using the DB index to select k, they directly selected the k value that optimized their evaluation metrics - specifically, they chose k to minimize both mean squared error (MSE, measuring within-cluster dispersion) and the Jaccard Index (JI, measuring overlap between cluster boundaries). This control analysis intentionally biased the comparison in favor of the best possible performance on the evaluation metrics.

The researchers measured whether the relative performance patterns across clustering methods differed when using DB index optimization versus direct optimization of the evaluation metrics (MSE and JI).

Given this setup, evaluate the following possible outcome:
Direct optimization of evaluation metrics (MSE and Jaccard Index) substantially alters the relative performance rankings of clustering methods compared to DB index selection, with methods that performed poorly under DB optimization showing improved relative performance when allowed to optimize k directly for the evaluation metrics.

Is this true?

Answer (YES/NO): NO